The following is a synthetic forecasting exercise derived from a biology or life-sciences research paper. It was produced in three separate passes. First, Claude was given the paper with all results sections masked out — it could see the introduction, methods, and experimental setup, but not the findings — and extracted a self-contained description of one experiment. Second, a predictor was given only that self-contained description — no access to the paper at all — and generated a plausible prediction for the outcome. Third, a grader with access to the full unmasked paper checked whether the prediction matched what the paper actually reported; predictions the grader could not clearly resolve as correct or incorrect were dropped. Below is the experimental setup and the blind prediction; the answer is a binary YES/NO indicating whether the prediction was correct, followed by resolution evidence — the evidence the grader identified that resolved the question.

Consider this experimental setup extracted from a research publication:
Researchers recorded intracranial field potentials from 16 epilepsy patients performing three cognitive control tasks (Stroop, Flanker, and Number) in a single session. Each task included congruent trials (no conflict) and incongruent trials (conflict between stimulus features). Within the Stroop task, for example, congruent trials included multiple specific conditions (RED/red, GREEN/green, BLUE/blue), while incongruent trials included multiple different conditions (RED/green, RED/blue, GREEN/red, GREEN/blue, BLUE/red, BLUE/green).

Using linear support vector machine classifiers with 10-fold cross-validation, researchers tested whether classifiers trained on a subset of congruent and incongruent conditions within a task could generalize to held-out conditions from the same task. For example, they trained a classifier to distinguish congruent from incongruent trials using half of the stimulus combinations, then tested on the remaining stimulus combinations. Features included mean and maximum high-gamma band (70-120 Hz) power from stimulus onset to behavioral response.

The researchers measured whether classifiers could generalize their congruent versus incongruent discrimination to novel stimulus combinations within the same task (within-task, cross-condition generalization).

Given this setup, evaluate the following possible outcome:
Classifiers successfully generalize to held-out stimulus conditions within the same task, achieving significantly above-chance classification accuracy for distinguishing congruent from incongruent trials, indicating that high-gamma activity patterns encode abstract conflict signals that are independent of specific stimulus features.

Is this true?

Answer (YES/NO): YES